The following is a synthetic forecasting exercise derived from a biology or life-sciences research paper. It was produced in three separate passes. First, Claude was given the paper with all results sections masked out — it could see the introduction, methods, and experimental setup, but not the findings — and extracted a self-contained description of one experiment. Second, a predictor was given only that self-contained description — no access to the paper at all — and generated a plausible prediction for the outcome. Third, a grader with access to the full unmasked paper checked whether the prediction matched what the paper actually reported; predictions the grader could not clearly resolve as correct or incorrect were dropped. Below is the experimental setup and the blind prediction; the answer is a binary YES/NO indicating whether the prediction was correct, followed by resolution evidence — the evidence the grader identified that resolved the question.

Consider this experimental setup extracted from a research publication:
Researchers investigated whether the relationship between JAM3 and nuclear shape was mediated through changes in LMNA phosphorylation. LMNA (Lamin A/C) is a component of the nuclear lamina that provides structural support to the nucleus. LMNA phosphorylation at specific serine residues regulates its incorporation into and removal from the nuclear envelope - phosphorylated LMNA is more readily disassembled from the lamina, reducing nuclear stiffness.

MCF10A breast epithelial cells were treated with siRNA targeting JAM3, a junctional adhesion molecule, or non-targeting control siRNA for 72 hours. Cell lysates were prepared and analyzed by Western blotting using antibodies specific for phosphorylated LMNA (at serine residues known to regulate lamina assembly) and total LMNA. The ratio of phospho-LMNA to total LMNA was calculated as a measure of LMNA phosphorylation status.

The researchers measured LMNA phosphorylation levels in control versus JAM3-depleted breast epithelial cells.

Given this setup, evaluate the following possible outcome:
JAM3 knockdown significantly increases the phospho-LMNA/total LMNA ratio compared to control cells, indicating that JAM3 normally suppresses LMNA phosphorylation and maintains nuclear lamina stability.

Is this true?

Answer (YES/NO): YES